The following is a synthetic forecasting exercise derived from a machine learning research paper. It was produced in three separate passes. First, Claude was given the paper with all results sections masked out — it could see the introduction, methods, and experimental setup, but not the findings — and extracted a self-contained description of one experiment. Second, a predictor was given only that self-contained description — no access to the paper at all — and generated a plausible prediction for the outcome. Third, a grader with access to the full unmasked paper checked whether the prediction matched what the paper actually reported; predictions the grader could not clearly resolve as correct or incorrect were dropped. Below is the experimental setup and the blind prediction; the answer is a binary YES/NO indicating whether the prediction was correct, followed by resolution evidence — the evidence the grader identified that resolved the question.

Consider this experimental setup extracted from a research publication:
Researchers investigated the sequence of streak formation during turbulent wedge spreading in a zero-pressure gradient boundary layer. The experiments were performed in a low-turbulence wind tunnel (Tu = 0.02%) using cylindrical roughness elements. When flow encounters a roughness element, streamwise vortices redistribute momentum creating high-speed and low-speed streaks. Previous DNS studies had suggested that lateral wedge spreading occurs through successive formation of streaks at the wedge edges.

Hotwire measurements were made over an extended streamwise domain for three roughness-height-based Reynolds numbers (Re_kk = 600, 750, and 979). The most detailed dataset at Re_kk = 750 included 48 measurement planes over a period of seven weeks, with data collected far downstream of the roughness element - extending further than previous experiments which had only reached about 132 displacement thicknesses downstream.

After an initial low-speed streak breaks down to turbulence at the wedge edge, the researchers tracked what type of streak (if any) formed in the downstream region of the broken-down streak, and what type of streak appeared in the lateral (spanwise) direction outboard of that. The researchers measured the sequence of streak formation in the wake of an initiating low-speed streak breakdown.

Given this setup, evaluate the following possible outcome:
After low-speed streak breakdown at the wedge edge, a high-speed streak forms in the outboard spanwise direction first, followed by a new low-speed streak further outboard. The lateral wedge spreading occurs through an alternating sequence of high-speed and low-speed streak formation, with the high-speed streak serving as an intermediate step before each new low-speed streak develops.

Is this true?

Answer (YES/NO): NO